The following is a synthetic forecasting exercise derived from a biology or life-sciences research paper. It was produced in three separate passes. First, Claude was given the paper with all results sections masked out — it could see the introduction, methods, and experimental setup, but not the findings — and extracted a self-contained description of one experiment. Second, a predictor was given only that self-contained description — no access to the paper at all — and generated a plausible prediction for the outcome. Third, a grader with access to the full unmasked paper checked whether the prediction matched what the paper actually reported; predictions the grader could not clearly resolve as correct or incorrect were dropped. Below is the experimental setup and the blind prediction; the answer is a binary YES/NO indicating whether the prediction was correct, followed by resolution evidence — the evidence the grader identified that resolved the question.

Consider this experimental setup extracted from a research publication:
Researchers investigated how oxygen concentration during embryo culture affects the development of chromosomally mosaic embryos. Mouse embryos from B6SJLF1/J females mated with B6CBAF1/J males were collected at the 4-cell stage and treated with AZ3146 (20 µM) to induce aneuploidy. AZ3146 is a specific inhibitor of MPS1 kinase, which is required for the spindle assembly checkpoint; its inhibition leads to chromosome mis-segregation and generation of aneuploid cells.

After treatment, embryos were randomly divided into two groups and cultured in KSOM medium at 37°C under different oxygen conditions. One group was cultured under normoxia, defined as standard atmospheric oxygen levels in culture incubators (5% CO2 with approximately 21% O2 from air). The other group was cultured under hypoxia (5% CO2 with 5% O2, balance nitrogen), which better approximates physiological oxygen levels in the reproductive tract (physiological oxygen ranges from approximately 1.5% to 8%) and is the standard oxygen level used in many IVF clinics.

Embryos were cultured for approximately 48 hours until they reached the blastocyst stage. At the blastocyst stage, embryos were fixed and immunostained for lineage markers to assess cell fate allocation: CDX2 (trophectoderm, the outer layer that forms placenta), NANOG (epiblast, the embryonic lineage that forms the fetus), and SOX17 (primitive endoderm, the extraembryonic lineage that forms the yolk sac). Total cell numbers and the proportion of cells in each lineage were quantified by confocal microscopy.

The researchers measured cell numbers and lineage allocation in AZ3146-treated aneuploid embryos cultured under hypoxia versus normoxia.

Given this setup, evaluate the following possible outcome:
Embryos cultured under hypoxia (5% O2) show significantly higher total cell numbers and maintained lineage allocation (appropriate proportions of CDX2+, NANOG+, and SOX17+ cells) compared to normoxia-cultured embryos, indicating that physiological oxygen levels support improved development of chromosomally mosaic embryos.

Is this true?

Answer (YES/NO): NO